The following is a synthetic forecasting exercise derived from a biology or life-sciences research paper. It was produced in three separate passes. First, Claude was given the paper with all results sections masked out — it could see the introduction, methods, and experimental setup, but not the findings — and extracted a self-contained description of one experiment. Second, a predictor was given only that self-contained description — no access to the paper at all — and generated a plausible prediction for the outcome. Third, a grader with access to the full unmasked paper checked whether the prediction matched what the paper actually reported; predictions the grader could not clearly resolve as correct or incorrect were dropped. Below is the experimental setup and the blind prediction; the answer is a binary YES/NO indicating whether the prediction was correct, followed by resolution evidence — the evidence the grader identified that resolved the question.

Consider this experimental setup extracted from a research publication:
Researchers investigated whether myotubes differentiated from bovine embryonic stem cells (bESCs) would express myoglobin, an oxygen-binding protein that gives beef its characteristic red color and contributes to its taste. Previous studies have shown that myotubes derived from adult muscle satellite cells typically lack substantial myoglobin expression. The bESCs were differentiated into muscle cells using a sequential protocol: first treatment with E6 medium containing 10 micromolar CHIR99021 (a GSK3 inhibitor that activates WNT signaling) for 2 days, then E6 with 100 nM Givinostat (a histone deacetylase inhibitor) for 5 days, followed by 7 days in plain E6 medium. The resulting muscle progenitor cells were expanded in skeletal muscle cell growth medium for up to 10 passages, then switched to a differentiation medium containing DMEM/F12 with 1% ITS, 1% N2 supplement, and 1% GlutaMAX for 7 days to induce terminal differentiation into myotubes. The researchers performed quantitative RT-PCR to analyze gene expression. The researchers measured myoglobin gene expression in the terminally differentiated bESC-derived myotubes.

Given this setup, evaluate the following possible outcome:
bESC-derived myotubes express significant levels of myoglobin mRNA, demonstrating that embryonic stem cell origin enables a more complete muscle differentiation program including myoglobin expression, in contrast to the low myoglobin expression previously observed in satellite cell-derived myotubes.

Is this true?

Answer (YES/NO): YES